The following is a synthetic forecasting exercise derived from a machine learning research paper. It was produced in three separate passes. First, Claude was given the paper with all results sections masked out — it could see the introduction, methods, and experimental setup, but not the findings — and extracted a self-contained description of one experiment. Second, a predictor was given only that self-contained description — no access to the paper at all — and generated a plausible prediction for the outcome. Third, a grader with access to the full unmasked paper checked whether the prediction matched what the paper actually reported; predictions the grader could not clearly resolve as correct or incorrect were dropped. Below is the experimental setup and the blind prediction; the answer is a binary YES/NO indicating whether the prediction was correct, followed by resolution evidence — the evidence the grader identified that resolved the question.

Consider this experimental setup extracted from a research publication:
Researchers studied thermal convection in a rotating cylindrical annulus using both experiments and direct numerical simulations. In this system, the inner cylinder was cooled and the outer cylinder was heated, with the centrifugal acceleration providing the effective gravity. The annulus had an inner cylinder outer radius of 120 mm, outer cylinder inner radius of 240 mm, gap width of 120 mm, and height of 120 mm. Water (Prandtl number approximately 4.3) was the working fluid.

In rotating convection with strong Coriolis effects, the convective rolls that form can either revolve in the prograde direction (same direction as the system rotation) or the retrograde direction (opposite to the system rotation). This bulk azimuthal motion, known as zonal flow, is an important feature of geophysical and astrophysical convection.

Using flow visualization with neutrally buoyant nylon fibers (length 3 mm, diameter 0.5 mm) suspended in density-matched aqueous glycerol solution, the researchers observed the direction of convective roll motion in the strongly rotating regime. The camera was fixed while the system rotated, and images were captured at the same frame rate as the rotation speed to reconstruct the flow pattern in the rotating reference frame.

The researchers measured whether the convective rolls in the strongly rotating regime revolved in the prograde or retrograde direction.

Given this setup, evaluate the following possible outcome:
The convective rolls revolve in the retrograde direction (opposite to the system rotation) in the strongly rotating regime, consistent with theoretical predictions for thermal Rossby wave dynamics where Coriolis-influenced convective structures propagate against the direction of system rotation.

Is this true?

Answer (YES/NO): NO